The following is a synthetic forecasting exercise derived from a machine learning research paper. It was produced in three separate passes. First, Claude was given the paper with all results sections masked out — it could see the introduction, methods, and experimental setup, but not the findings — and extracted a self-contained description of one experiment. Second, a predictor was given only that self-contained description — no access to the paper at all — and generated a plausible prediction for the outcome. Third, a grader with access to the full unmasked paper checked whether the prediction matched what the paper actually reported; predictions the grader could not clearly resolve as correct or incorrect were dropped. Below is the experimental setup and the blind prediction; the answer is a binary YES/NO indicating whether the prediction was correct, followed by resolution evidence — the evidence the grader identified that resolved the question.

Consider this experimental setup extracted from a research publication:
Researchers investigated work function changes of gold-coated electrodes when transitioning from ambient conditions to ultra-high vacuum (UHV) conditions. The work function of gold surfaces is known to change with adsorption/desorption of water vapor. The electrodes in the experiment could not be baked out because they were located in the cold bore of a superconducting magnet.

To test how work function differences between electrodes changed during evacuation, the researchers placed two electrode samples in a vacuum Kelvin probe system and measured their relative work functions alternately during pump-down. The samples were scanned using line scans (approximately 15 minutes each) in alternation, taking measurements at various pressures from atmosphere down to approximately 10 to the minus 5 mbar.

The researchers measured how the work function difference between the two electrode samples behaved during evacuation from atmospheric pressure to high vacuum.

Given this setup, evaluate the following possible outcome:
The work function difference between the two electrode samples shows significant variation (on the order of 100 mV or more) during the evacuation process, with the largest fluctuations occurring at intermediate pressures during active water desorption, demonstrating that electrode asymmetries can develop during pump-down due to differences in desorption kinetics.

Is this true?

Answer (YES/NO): NO